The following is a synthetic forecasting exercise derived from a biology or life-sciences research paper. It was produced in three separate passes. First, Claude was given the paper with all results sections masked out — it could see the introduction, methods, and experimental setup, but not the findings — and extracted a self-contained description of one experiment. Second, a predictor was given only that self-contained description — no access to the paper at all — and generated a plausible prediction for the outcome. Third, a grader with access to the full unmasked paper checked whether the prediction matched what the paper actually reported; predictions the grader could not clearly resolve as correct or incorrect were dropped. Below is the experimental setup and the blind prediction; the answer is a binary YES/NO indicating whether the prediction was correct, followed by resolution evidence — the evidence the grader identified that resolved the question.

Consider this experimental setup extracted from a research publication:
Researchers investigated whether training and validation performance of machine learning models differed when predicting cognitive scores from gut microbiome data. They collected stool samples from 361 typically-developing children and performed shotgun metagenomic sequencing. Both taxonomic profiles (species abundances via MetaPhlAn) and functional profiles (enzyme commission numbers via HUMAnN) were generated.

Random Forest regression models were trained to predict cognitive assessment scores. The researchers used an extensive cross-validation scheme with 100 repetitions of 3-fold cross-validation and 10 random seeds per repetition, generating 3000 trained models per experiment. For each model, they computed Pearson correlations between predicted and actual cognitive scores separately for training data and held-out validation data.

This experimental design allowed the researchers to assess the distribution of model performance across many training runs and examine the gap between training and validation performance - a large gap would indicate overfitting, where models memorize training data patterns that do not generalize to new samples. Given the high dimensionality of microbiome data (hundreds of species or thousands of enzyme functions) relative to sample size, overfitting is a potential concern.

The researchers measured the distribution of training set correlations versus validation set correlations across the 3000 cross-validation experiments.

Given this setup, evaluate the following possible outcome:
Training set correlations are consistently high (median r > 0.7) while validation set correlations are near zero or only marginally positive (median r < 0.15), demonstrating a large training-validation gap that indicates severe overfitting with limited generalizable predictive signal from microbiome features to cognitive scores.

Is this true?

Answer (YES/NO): NO